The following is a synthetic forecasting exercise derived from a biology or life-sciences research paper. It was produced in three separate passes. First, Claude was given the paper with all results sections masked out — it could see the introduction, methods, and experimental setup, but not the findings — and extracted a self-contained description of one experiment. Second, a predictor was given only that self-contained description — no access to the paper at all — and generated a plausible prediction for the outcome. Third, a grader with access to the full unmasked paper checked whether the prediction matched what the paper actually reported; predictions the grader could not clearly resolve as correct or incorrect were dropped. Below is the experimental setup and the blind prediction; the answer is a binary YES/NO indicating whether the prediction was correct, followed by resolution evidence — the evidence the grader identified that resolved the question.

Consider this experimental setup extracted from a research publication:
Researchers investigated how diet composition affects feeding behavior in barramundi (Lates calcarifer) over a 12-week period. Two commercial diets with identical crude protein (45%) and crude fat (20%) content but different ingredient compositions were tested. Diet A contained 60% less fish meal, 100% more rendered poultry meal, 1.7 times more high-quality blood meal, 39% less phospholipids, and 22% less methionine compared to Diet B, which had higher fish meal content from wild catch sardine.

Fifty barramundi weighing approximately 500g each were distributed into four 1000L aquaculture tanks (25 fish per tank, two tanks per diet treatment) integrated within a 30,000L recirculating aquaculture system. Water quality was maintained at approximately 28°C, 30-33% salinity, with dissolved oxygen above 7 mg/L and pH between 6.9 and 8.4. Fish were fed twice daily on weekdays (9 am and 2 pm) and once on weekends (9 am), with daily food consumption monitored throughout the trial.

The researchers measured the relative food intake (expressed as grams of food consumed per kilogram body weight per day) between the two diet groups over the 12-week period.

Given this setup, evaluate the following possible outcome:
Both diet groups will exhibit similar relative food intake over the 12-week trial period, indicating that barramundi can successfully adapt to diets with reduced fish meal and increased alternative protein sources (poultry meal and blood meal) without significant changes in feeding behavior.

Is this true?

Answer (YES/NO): YES